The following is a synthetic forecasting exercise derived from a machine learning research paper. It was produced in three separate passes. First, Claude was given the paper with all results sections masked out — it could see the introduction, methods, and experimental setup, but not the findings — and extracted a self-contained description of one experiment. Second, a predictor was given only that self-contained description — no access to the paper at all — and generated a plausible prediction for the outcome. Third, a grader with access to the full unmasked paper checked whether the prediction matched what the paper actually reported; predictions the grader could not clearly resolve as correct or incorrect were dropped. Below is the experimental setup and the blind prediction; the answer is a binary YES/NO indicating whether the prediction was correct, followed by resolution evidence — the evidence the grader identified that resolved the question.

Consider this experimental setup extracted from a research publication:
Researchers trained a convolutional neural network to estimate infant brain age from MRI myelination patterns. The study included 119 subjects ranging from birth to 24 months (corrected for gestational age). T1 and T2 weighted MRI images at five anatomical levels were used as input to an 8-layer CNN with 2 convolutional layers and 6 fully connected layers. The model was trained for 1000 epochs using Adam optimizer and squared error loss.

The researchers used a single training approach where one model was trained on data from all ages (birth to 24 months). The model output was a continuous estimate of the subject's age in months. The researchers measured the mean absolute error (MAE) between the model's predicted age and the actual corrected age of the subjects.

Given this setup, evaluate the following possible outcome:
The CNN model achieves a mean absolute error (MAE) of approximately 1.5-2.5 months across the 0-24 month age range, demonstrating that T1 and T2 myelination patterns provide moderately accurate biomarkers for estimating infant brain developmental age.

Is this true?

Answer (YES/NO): YES